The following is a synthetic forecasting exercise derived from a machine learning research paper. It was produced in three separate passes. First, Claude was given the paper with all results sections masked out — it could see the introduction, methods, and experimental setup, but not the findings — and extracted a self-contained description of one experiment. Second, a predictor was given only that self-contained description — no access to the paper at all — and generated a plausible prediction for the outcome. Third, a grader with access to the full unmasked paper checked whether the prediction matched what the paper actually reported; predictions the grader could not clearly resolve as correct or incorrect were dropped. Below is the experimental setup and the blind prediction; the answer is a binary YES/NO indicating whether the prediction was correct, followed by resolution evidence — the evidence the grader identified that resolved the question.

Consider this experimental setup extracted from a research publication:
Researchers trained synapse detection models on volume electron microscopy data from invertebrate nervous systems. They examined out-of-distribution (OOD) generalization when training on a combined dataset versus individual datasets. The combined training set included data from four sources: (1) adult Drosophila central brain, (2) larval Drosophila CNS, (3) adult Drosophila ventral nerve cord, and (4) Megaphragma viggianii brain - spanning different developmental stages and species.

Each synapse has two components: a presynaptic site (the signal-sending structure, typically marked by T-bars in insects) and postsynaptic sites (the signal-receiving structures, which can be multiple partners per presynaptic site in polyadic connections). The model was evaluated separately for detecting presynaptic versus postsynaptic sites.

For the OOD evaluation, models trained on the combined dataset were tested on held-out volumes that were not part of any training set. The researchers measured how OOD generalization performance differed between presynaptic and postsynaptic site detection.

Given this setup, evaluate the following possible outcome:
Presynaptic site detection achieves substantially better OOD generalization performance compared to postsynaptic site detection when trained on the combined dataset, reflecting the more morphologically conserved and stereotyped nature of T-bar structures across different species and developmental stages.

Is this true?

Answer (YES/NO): YES